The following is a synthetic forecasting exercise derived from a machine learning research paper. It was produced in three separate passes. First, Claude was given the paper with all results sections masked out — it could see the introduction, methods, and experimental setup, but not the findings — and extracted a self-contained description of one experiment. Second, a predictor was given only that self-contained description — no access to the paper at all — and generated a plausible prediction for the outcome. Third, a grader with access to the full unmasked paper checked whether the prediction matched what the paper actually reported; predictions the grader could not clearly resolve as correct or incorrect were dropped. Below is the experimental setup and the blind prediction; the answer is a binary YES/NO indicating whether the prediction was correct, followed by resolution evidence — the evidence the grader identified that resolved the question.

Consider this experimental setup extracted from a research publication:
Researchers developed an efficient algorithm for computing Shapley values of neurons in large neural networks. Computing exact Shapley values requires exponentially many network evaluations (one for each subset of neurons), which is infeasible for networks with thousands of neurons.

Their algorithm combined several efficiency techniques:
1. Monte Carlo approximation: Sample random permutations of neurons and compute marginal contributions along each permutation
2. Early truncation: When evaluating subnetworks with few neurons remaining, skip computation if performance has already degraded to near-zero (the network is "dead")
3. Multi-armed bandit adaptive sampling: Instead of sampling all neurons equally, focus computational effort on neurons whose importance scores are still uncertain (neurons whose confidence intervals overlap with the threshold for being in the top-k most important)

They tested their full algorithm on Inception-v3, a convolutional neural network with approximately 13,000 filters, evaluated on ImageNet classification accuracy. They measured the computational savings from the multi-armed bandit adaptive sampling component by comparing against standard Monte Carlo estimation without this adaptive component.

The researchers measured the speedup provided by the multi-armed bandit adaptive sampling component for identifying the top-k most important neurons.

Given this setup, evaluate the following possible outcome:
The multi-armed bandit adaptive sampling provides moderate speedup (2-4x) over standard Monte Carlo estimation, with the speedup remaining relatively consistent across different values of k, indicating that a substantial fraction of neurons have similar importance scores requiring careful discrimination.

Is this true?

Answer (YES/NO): NO